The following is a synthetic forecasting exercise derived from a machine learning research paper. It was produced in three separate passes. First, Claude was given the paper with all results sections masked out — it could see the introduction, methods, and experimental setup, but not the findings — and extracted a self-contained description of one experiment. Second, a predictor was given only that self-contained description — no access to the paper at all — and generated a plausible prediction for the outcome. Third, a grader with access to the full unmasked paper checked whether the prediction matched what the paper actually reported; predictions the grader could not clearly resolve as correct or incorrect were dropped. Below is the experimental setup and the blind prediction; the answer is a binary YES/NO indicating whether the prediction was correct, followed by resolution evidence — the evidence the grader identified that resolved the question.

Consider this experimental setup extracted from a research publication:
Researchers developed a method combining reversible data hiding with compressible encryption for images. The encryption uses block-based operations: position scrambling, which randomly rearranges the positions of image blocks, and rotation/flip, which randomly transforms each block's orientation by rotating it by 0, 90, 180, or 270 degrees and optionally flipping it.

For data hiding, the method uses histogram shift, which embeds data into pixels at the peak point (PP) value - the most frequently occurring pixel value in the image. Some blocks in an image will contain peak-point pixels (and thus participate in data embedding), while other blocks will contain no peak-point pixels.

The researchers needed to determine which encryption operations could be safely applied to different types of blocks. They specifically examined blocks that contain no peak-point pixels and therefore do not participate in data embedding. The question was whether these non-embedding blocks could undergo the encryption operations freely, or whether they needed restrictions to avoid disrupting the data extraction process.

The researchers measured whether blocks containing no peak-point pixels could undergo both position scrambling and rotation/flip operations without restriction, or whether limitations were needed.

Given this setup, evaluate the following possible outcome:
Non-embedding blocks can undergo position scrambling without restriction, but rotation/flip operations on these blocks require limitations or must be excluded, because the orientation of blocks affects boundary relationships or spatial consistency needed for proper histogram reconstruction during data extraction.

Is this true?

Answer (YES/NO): NO